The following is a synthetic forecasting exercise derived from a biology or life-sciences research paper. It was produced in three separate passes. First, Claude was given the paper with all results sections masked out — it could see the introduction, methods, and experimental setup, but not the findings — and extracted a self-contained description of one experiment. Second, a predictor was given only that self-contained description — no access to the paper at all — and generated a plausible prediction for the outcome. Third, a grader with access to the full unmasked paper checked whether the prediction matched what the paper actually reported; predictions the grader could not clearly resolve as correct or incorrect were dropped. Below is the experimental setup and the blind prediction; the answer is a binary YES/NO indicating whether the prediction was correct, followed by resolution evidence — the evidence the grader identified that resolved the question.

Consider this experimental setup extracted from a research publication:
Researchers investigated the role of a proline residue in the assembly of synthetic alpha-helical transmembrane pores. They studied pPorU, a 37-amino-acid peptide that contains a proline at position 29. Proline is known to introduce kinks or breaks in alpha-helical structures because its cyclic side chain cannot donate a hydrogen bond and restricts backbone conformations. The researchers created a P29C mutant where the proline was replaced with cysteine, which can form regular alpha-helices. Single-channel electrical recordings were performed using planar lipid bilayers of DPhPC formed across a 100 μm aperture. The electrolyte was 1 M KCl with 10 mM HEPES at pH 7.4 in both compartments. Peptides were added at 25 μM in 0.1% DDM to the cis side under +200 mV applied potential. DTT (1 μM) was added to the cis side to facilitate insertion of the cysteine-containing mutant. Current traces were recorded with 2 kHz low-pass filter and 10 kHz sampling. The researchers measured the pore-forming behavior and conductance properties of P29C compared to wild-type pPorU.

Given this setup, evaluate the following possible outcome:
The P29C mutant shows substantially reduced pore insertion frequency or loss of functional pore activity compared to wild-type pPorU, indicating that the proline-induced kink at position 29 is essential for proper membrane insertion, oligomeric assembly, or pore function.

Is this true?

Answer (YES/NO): NO